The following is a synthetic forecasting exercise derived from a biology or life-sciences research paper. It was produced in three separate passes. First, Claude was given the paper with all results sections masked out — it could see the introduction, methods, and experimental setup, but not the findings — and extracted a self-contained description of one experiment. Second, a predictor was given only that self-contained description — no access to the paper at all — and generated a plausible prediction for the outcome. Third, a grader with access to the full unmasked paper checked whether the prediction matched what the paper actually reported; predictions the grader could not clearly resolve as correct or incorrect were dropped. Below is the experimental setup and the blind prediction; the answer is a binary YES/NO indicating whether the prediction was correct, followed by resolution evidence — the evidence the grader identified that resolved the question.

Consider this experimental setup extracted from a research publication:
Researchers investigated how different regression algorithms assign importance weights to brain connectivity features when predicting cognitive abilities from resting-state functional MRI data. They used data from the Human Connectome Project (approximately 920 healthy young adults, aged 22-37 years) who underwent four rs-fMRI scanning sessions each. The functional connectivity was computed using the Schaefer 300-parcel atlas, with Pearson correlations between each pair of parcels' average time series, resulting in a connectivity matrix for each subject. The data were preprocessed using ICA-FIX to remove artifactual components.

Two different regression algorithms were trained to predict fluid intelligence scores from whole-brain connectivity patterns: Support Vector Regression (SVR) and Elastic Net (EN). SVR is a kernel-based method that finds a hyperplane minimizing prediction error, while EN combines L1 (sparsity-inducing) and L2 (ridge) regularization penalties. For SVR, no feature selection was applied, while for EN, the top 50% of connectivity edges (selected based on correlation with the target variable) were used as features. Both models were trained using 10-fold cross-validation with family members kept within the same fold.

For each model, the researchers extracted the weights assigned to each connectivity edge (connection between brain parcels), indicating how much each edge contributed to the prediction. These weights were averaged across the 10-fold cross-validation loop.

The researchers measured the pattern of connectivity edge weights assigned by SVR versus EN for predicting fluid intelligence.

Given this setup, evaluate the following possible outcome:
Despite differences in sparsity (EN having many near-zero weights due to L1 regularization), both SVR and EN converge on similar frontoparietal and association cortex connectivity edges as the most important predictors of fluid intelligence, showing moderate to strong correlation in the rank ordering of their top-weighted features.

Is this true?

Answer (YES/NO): NO